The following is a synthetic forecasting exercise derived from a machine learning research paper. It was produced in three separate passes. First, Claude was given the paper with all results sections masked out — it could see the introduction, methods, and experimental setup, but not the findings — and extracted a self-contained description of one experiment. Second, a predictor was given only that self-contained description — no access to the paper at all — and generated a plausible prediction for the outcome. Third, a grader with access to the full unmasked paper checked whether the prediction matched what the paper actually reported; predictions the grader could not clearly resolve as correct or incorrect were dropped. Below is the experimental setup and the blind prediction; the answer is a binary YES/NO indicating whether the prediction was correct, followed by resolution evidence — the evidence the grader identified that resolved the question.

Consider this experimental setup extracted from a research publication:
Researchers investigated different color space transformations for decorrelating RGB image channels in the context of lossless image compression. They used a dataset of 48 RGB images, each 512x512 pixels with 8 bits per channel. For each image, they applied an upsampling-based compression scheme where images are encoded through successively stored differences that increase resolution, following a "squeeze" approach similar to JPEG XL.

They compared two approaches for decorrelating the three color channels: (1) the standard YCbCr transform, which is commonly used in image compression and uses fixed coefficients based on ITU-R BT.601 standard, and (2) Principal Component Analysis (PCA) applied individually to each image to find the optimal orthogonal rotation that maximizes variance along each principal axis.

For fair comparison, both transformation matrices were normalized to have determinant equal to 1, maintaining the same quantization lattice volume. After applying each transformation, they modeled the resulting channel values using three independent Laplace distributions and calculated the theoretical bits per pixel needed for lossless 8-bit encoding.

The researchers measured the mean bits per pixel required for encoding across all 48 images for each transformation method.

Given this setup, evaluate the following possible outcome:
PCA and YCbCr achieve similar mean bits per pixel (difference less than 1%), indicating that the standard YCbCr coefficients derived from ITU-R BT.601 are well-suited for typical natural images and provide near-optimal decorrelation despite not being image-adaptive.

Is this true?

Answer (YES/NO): YES